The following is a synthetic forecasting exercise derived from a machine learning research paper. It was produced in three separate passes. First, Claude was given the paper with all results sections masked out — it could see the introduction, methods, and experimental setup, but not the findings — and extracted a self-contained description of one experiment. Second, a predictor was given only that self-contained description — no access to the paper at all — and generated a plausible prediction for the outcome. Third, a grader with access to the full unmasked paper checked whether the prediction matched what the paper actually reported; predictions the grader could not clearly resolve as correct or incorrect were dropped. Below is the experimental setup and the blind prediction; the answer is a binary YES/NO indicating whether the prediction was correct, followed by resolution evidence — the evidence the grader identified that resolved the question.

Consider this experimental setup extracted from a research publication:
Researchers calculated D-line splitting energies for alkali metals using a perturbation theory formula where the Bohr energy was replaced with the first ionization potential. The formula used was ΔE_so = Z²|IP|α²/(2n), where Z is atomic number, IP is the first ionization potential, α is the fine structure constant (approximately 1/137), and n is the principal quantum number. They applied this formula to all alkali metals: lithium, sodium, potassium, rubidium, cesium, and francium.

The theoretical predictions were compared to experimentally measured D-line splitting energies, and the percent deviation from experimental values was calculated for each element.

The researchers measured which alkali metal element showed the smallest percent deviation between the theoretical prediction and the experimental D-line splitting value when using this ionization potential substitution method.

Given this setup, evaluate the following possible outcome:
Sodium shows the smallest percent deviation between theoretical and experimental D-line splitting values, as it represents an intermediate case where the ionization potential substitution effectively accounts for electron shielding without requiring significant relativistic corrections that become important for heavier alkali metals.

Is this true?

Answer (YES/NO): NO